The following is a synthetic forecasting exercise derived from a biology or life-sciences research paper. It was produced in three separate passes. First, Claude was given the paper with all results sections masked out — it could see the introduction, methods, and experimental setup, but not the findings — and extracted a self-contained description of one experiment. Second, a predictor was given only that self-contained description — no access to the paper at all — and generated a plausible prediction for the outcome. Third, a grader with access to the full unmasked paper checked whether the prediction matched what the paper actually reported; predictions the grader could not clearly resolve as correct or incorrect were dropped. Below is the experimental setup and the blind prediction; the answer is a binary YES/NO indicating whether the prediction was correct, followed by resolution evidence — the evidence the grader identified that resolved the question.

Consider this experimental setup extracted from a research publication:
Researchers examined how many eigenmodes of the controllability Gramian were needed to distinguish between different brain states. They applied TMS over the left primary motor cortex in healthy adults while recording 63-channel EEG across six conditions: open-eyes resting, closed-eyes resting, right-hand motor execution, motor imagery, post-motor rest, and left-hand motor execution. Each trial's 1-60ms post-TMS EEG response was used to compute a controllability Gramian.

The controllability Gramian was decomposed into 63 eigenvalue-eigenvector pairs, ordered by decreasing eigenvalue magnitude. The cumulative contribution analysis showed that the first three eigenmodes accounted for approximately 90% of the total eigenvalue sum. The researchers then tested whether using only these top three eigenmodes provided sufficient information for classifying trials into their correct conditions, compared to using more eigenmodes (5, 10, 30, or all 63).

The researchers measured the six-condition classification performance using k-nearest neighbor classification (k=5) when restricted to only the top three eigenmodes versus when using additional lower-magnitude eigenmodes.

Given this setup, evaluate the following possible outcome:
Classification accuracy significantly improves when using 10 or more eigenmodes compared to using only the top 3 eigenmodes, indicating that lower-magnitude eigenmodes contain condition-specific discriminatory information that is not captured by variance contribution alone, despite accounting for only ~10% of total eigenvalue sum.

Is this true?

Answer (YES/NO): YES